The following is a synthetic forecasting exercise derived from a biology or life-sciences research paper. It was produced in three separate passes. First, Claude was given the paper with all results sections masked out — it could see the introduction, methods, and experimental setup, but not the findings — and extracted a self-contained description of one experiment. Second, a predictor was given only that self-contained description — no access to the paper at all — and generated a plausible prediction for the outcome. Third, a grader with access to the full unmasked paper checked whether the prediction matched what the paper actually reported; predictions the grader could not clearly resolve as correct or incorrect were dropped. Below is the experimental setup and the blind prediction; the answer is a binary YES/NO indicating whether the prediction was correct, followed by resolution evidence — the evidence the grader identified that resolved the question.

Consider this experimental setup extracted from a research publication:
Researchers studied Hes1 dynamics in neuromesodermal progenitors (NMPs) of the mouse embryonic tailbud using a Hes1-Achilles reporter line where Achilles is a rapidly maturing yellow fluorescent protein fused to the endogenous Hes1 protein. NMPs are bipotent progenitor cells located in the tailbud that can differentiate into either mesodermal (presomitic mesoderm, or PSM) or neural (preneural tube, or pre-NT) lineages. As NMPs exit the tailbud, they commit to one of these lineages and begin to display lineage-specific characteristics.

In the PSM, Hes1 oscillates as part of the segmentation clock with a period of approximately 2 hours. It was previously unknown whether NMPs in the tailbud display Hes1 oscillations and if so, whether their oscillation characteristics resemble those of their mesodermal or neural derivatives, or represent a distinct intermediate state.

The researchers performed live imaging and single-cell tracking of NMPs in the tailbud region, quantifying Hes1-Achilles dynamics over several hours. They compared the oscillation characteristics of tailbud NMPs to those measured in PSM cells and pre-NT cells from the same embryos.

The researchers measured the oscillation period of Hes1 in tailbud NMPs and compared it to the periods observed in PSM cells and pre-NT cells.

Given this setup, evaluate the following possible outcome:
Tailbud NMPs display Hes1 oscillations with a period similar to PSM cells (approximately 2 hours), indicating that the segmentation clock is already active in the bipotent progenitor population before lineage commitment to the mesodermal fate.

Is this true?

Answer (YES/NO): YES